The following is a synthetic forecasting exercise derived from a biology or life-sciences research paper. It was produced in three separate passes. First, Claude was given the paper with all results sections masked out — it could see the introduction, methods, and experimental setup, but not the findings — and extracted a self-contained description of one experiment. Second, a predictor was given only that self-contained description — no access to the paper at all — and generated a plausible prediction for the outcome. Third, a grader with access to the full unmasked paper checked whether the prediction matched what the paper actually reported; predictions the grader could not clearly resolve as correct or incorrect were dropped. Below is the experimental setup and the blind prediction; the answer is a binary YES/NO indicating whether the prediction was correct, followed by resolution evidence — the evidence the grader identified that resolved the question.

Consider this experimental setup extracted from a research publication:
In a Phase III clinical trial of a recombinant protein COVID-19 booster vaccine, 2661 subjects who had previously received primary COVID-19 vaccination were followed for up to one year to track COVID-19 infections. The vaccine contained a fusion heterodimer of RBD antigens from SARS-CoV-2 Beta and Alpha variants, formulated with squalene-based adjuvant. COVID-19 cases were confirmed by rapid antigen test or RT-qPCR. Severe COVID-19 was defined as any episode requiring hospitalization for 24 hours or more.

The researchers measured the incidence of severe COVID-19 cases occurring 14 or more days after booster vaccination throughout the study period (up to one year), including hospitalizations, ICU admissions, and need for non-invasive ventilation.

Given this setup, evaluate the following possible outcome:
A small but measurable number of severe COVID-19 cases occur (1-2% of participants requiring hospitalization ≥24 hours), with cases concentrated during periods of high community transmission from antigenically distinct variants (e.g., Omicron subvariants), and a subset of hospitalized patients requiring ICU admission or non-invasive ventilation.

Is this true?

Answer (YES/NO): NO